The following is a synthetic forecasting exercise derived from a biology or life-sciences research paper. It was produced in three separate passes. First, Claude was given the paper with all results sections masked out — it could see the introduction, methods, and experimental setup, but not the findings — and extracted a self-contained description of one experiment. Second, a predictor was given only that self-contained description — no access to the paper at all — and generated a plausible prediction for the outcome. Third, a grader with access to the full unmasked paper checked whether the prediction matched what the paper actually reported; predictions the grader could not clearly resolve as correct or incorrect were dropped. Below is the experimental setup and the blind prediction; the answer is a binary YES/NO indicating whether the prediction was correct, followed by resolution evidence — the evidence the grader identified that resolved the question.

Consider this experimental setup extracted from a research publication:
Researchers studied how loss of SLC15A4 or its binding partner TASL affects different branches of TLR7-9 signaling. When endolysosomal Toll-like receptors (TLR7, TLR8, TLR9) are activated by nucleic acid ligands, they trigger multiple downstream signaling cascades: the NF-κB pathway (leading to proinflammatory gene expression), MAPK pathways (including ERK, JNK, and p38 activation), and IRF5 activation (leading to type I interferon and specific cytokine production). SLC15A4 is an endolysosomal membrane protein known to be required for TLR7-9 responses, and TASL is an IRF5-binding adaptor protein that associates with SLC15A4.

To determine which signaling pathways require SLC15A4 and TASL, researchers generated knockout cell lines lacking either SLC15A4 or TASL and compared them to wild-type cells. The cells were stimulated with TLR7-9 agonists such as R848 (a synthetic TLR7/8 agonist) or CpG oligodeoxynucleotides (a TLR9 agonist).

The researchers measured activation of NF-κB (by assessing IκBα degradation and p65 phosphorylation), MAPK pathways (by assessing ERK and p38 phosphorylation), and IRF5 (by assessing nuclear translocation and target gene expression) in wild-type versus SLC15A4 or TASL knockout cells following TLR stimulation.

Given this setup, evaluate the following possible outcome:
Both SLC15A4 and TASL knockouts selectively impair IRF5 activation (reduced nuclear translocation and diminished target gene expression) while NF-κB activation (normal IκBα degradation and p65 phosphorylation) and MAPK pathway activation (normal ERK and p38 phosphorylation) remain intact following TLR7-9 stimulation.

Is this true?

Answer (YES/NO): YES